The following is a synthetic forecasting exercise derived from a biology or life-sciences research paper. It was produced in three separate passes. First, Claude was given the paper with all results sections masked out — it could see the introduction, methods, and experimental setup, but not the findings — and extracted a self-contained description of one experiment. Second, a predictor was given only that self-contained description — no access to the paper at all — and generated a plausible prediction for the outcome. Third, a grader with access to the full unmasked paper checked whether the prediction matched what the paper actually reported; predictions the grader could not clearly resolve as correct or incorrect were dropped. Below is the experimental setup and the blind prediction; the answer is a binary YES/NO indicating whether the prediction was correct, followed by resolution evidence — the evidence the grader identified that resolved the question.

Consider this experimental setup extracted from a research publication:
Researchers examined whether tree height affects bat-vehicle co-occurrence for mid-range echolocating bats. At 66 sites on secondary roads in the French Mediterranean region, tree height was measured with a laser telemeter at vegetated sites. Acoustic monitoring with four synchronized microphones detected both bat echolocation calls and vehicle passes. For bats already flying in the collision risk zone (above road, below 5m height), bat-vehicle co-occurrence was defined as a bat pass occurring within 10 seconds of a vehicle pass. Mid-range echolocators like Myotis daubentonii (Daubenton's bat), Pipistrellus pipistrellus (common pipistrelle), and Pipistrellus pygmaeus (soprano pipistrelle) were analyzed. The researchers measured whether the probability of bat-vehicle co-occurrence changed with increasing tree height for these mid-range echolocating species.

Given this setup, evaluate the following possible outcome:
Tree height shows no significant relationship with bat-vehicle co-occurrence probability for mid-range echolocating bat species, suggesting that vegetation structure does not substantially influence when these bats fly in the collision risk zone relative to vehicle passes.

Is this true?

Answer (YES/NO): NO